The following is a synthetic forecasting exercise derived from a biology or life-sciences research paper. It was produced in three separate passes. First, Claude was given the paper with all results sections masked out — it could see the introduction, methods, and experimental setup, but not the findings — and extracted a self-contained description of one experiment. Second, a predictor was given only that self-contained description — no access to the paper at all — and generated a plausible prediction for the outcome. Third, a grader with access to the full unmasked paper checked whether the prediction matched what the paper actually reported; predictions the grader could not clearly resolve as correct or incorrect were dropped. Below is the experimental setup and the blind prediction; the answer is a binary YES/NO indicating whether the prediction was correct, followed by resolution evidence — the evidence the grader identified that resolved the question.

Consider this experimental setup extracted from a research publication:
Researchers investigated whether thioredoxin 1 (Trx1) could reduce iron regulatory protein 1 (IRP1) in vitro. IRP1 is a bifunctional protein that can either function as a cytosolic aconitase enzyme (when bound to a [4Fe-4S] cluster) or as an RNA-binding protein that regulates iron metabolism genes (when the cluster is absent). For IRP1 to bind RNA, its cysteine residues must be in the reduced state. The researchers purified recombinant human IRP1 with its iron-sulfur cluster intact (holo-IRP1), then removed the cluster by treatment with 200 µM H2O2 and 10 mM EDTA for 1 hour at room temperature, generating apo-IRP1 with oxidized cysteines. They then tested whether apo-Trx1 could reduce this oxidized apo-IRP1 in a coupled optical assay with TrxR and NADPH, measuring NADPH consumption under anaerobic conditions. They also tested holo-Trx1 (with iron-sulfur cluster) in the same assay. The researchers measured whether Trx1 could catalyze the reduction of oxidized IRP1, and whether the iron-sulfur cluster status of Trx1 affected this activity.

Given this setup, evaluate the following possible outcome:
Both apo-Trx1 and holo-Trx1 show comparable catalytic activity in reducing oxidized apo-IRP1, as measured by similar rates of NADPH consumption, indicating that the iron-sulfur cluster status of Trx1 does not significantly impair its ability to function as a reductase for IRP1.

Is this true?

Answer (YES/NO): NO